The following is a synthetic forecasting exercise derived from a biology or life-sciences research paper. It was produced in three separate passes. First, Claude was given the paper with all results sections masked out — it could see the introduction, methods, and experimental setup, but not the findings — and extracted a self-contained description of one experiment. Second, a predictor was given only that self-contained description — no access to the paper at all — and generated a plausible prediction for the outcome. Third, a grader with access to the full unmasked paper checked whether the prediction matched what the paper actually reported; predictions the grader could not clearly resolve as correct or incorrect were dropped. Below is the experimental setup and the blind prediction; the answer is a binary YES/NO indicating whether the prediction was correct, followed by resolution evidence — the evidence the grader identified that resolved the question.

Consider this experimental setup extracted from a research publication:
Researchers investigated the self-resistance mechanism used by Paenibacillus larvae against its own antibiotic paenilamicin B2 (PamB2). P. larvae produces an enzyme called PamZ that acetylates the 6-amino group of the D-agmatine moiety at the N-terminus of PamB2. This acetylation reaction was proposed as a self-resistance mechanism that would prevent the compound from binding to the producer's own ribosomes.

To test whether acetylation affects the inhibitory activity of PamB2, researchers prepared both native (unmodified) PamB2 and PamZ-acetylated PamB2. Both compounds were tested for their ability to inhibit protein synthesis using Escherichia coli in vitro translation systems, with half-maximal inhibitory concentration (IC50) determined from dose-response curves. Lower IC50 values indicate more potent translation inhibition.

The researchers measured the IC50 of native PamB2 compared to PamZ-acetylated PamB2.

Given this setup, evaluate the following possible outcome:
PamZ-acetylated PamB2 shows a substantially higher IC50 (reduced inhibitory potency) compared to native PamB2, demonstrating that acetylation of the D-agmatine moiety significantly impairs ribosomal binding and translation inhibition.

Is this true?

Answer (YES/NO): YES